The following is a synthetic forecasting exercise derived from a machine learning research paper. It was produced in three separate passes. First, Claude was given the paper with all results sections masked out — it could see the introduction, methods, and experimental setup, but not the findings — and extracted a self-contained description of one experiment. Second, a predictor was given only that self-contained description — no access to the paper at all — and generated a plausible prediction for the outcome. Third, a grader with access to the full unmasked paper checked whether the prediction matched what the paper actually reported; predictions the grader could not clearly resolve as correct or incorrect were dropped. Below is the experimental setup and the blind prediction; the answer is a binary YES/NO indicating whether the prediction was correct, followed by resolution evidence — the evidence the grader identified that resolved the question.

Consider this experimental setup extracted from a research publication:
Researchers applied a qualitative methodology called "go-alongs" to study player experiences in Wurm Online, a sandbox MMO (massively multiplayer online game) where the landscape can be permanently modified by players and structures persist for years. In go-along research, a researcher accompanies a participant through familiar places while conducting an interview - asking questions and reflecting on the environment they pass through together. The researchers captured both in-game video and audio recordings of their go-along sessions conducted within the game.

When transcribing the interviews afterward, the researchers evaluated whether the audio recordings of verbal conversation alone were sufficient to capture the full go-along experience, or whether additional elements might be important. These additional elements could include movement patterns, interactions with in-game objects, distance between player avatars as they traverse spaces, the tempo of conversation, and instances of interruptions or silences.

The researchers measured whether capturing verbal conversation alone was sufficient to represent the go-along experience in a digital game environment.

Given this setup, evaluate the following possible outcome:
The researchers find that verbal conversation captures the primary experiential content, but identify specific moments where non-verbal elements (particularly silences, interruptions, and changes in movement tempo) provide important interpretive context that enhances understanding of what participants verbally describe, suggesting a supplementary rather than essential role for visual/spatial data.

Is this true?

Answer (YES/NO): NO